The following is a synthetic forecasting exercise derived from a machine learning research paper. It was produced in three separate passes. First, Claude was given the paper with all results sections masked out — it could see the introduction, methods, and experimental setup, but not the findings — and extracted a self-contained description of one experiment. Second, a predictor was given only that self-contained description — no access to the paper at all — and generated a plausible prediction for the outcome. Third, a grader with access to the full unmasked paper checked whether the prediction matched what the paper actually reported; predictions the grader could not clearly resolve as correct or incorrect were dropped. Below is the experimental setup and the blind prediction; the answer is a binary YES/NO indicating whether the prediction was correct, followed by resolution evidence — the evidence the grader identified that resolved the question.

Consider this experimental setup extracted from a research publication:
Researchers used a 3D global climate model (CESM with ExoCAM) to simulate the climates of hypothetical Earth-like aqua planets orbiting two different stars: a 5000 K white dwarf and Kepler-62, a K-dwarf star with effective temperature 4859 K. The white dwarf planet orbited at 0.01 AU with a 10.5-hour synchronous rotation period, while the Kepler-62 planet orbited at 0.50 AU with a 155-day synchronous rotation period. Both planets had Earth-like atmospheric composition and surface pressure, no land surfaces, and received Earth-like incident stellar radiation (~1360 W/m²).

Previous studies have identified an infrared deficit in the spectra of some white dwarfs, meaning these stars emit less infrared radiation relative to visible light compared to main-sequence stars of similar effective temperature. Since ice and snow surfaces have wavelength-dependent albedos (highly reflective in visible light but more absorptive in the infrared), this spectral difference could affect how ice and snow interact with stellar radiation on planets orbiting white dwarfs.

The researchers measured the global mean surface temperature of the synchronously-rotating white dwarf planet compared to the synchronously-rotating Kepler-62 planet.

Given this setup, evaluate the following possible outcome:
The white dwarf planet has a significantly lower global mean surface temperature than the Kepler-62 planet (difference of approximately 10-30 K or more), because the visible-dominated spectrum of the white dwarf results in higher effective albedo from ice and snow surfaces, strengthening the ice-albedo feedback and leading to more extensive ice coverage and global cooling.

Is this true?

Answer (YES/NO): NO